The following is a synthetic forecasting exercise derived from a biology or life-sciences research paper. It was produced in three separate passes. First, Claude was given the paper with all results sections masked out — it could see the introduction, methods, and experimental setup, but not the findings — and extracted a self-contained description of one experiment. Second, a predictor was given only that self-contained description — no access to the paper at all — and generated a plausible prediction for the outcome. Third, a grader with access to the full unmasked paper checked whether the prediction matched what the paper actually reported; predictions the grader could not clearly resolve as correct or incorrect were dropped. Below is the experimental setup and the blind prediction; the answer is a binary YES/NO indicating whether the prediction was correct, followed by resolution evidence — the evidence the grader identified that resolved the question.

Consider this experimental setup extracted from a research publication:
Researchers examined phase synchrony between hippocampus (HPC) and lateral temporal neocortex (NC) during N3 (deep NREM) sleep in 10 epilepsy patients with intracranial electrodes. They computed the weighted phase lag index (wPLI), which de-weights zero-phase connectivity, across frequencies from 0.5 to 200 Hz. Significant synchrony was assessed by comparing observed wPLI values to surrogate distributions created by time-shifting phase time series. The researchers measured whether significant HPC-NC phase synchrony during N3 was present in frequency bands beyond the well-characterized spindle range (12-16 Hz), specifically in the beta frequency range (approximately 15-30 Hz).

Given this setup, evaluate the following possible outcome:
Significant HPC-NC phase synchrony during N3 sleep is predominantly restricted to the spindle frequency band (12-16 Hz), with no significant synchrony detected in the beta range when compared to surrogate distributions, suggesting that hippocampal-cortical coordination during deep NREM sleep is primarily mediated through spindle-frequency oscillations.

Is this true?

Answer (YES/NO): NO